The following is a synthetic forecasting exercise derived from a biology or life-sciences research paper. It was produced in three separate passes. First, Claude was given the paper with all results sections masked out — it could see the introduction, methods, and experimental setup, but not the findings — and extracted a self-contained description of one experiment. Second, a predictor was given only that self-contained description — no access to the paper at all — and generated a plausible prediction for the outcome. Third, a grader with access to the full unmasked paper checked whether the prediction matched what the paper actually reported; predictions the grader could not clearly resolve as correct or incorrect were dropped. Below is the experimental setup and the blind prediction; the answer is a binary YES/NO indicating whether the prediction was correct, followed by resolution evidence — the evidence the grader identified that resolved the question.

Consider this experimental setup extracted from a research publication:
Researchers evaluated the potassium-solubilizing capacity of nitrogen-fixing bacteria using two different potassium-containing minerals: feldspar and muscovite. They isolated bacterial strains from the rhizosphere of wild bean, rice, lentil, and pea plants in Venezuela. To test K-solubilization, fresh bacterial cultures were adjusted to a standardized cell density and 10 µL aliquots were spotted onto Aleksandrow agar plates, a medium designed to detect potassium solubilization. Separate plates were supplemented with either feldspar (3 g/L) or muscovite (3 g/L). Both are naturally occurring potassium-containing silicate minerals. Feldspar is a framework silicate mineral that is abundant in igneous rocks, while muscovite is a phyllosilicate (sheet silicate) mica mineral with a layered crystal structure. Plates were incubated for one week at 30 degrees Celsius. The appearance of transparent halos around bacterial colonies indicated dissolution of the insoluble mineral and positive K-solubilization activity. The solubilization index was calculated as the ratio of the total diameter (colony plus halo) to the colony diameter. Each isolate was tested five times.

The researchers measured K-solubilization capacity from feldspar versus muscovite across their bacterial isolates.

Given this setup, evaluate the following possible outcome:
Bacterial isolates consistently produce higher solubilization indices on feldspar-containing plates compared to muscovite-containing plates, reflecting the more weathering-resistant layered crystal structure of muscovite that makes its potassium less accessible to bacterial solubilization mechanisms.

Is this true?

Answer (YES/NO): NO